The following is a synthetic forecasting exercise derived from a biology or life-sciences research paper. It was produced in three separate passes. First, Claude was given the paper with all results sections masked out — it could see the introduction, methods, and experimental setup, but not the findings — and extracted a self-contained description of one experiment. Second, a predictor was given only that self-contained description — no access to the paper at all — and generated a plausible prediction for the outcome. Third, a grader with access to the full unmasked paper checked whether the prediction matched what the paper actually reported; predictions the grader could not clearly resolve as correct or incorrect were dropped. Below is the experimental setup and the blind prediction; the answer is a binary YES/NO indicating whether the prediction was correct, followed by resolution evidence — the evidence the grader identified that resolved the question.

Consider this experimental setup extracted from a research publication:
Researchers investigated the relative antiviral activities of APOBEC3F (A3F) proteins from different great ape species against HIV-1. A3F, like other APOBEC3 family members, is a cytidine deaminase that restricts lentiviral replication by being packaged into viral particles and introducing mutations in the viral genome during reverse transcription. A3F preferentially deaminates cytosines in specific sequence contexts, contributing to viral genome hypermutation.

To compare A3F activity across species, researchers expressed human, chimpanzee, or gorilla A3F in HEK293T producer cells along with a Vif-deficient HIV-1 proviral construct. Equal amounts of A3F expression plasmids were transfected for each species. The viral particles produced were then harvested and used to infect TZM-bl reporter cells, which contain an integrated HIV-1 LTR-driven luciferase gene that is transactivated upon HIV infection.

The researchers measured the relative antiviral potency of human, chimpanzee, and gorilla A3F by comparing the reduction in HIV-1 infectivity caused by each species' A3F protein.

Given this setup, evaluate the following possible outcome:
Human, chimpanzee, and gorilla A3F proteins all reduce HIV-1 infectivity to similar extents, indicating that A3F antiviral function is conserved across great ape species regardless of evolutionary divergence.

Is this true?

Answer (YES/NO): NO